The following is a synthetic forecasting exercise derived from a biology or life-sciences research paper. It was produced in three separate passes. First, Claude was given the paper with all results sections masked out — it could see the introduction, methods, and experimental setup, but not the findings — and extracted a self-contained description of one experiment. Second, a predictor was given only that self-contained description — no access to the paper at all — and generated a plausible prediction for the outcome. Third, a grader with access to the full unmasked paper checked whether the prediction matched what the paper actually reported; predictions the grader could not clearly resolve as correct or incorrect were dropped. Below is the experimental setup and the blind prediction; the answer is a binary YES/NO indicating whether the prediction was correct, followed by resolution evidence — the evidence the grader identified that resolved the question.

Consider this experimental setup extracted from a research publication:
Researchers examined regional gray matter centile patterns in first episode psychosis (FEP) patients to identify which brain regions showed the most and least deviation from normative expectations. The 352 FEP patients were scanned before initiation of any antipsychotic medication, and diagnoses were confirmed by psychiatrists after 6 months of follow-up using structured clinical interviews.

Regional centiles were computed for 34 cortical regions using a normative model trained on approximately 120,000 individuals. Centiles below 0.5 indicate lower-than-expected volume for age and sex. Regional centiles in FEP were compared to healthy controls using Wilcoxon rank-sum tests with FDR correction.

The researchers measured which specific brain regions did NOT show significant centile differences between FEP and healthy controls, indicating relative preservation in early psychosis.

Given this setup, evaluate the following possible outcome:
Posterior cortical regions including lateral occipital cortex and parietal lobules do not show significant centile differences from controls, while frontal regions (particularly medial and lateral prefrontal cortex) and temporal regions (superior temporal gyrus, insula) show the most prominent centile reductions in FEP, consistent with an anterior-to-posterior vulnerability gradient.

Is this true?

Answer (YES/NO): NO